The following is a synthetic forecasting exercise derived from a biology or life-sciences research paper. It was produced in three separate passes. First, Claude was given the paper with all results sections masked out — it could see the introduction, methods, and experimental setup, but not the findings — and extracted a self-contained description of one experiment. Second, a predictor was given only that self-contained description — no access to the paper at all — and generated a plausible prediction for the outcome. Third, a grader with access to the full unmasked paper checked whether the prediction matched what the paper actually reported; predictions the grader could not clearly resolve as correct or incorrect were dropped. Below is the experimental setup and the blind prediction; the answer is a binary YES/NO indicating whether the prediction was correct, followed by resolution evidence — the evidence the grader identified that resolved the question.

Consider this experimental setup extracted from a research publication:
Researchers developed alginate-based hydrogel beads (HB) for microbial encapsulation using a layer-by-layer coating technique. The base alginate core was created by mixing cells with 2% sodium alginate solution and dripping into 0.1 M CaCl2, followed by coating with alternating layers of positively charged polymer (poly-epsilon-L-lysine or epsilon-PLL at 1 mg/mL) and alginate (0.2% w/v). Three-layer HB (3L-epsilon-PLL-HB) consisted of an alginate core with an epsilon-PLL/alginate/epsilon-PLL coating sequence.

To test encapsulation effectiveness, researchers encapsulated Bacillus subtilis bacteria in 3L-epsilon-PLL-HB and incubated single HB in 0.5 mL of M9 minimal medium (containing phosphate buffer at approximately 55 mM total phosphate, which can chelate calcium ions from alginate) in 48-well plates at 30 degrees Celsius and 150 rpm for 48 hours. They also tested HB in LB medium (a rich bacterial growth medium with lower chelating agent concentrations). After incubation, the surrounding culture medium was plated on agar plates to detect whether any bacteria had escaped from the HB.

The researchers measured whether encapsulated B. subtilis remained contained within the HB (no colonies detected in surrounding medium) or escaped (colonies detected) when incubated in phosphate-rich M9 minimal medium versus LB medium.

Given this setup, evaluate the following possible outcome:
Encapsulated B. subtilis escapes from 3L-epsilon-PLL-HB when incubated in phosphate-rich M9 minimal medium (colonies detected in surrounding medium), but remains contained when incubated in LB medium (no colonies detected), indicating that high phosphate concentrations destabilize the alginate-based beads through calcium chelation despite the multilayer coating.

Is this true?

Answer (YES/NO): NO